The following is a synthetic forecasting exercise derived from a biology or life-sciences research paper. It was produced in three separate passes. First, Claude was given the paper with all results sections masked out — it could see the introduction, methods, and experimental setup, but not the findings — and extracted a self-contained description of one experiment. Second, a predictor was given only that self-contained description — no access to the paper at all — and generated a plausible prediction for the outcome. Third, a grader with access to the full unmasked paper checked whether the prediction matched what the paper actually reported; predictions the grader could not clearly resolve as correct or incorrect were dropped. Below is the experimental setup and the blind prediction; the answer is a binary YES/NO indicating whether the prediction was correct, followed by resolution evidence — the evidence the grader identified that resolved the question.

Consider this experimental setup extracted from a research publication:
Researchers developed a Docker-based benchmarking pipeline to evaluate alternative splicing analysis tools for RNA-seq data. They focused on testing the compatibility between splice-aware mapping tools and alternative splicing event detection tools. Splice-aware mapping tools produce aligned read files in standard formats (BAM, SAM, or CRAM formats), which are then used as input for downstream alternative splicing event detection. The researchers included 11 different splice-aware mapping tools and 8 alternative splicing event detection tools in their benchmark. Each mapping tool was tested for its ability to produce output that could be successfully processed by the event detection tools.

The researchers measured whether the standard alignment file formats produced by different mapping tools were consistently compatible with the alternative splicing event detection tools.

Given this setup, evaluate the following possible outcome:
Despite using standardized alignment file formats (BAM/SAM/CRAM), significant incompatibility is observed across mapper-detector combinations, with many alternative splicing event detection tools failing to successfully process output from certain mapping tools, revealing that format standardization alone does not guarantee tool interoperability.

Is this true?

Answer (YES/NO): YES